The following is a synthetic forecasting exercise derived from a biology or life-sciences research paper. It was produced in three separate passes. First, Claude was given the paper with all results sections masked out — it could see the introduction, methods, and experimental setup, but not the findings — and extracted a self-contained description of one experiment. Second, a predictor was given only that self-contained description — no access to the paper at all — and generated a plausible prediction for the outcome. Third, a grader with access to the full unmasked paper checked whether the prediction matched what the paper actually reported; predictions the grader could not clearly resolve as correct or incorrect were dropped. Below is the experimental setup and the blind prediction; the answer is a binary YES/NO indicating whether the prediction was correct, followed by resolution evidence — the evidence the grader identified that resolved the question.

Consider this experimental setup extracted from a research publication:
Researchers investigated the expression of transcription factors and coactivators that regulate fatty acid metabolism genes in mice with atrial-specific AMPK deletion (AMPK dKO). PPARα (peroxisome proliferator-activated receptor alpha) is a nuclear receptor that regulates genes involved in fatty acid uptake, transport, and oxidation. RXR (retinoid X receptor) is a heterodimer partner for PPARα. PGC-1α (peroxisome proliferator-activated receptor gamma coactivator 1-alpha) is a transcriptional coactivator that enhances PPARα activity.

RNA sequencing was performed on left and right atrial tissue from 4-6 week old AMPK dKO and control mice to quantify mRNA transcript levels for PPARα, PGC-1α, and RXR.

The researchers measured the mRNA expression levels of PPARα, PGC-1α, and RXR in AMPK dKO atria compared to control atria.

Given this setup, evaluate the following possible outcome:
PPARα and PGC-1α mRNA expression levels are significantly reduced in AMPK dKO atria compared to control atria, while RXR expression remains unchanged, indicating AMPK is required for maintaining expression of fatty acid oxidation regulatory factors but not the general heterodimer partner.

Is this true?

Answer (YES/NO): NO